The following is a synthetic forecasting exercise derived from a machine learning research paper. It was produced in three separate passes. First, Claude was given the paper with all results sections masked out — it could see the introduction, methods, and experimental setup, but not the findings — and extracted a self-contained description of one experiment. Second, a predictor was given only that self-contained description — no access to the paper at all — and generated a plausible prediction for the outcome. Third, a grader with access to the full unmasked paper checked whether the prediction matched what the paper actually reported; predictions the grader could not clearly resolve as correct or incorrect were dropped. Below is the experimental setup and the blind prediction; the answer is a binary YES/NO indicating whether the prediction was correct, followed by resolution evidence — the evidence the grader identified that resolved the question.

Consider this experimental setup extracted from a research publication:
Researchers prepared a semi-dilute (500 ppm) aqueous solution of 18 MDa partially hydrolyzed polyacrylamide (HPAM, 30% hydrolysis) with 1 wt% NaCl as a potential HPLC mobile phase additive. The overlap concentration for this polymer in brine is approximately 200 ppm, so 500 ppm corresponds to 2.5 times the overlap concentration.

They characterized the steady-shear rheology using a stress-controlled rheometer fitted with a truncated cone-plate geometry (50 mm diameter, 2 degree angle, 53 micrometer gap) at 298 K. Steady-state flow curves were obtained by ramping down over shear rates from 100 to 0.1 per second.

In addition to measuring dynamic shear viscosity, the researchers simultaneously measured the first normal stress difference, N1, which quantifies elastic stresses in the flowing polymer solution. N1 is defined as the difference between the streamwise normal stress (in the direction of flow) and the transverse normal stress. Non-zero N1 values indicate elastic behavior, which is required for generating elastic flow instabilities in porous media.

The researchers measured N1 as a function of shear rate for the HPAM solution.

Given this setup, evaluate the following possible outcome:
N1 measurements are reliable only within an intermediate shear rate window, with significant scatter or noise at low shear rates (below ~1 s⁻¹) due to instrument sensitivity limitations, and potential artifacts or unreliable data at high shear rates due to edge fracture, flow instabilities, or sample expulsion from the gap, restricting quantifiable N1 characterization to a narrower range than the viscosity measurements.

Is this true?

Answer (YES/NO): NO